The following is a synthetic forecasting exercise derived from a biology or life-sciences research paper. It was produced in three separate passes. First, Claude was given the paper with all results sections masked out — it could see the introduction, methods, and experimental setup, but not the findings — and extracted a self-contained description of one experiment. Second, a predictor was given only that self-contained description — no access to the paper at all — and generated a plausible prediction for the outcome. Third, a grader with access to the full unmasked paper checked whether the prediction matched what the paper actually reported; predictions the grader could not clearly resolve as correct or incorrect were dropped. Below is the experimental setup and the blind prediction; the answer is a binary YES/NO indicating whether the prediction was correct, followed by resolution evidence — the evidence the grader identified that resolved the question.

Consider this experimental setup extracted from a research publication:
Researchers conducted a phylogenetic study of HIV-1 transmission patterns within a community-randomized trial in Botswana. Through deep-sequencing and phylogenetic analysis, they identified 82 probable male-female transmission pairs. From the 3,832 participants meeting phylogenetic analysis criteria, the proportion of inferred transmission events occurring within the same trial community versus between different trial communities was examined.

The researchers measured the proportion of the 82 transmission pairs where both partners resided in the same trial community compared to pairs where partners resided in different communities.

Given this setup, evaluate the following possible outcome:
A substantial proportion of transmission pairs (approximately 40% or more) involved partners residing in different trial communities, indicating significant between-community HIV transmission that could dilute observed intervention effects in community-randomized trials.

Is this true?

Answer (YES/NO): NO